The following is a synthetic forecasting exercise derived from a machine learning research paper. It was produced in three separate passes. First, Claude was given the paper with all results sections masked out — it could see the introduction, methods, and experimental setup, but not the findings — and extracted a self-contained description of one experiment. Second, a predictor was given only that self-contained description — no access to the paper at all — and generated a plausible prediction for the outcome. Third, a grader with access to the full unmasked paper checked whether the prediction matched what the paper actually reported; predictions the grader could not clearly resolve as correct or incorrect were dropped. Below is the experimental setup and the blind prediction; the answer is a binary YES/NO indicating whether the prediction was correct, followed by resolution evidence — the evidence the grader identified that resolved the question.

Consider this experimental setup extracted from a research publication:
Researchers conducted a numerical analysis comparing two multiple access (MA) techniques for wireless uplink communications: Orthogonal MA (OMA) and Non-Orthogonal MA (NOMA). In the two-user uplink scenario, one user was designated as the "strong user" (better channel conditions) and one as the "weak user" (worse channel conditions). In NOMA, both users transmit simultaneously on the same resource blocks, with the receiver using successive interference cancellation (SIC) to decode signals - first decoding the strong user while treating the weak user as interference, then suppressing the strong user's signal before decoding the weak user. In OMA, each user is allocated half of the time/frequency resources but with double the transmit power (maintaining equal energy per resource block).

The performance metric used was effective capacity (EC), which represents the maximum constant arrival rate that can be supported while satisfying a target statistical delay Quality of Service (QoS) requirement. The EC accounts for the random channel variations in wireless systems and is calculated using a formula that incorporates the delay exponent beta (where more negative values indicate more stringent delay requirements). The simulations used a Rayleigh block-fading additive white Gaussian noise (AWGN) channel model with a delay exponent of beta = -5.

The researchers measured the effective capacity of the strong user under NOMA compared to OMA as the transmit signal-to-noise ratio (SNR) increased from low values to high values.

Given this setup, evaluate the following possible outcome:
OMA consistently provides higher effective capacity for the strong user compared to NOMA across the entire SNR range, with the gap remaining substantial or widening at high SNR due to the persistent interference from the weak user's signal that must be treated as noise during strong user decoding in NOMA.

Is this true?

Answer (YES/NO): NO